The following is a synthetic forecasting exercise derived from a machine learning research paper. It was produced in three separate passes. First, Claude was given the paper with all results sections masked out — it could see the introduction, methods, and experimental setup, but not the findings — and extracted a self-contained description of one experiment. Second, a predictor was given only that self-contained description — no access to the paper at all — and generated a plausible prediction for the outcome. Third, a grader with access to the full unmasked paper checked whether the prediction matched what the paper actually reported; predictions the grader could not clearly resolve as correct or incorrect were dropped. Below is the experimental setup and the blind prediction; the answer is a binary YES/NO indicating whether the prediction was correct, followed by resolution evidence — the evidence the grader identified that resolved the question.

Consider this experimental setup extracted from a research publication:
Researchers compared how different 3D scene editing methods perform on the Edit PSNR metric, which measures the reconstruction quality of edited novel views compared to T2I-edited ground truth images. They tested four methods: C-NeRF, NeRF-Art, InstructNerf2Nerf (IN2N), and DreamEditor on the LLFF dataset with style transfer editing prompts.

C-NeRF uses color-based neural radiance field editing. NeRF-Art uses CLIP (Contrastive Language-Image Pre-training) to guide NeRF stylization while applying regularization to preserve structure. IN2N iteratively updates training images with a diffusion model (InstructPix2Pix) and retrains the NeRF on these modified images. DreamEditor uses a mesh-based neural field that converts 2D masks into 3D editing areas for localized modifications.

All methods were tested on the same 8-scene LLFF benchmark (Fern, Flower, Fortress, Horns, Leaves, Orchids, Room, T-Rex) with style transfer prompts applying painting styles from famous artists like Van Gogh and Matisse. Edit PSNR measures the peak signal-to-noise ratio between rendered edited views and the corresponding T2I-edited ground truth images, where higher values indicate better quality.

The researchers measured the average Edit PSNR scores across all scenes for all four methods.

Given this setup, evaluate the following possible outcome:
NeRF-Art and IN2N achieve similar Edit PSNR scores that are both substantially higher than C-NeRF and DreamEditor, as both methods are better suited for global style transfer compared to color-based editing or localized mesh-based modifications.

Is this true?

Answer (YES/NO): NO